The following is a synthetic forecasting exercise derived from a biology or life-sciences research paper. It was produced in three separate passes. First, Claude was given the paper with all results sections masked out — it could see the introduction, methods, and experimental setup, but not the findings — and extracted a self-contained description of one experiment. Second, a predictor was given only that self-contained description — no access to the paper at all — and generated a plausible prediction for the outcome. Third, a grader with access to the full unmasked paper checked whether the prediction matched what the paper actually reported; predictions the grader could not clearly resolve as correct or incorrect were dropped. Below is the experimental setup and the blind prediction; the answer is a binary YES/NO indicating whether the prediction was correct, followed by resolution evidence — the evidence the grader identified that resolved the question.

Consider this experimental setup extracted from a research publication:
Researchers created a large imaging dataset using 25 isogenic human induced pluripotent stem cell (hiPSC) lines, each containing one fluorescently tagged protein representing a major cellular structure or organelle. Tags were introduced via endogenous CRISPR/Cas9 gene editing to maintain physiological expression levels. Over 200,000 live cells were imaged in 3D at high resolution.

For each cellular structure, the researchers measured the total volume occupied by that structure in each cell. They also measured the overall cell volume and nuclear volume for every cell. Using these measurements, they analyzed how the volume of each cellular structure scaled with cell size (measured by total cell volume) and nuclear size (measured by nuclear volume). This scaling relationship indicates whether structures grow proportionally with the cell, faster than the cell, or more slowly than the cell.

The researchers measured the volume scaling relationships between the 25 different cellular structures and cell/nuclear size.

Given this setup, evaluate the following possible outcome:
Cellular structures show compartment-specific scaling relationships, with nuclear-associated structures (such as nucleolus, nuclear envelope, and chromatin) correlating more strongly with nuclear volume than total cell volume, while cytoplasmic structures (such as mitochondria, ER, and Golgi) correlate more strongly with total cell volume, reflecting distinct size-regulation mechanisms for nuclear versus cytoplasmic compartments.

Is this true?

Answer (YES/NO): NO